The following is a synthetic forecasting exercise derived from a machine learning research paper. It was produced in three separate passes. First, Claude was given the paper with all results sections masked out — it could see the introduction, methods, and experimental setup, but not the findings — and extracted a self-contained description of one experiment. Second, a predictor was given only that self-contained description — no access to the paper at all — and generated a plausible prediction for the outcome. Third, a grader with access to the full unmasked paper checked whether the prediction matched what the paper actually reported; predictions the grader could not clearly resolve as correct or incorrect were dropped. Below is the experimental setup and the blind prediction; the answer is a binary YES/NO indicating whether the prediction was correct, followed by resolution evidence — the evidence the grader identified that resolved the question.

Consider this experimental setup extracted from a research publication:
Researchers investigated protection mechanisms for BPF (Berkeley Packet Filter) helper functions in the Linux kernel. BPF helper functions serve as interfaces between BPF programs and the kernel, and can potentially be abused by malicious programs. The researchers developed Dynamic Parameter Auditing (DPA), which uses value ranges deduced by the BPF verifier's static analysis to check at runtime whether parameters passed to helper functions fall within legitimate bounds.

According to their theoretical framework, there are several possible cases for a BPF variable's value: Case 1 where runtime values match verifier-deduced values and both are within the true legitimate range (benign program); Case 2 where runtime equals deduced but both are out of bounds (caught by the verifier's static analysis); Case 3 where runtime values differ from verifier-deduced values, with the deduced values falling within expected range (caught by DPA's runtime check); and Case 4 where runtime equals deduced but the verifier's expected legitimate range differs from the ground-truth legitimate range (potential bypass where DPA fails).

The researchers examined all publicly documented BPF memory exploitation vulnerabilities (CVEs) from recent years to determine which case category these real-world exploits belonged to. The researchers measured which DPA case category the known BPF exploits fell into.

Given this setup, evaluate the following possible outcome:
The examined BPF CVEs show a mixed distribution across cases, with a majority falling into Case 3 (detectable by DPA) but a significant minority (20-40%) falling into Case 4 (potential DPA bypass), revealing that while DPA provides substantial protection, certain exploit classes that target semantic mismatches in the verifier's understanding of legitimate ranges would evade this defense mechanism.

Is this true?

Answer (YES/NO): NO